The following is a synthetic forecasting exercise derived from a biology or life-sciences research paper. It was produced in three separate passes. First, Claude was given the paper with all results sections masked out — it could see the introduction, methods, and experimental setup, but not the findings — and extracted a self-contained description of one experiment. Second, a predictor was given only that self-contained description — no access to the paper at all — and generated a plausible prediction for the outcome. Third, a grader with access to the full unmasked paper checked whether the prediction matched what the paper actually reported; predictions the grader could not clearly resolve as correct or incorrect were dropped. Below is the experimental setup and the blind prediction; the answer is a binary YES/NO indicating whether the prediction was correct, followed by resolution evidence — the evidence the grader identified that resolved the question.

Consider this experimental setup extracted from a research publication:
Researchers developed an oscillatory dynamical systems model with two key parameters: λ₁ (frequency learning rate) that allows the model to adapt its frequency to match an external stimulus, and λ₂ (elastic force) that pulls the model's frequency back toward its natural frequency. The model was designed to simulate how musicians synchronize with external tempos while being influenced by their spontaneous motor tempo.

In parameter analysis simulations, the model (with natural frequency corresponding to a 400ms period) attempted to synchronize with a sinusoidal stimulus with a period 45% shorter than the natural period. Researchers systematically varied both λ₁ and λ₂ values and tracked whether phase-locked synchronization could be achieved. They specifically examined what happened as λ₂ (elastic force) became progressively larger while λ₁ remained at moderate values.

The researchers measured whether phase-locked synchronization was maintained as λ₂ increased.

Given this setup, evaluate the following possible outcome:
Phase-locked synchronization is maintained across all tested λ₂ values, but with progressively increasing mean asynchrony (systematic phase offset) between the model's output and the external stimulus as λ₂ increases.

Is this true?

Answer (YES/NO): NO